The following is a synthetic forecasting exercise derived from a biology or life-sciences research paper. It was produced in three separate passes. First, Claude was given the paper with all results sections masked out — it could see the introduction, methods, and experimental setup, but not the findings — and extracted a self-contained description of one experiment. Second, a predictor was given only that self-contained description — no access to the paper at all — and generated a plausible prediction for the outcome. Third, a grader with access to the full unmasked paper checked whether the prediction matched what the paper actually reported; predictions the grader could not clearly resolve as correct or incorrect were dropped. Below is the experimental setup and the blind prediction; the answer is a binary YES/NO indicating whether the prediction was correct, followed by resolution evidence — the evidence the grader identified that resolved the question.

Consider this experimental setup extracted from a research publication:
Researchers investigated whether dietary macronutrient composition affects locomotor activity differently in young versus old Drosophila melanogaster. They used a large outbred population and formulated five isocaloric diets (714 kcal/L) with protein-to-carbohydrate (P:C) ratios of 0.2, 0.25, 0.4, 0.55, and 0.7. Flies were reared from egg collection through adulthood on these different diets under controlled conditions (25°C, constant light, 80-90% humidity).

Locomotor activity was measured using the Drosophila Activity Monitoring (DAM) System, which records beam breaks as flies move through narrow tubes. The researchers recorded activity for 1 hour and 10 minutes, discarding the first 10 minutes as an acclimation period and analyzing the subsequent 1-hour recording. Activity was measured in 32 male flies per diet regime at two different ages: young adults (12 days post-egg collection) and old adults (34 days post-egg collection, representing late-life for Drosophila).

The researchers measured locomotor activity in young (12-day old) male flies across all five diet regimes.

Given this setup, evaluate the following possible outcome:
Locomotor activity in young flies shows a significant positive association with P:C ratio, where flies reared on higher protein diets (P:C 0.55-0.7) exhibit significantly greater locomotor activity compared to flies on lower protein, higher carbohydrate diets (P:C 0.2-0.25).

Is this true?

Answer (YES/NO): NO